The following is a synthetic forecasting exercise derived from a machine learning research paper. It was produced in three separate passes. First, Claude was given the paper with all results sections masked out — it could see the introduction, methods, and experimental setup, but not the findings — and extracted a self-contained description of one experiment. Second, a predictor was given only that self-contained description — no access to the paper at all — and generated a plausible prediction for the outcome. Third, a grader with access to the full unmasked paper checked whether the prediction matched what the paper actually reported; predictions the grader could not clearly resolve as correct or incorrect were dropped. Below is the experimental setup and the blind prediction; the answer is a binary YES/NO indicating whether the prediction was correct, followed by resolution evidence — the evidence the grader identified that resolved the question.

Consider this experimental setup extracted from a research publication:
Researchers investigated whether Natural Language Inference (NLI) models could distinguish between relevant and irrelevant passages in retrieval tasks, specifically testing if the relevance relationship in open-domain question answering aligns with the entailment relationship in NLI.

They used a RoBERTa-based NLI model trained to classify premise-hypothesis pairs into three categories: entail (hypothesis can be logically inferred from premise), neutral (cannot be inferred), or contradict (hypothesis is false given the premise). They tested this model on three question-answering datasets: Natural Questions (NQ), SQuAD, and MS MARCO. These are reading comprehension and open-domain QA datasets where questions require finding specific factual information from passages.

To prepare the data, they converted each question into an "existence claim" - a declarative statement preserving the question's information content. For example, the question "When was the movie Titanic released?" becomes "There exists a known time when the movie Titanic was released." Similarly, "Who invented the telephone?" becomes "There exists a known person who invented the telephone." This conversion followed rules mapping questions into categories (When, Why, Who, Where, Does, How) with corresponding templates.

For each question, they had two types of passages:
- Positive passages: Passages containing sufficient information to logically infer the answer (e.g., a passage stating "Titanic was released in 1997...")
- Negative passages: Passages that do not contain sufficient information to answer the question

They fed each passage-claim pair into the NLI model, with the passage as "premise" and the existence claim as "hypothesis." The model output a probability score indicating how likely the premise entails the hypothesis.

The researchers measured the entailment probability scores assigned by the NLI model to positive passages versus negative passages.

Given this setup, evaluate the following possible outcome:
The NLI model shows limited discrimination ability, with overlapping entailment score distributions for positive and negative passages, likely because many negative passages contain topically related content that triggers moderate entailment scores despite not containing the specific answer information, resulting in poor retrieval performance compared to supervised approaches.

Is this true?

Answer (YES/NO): NO